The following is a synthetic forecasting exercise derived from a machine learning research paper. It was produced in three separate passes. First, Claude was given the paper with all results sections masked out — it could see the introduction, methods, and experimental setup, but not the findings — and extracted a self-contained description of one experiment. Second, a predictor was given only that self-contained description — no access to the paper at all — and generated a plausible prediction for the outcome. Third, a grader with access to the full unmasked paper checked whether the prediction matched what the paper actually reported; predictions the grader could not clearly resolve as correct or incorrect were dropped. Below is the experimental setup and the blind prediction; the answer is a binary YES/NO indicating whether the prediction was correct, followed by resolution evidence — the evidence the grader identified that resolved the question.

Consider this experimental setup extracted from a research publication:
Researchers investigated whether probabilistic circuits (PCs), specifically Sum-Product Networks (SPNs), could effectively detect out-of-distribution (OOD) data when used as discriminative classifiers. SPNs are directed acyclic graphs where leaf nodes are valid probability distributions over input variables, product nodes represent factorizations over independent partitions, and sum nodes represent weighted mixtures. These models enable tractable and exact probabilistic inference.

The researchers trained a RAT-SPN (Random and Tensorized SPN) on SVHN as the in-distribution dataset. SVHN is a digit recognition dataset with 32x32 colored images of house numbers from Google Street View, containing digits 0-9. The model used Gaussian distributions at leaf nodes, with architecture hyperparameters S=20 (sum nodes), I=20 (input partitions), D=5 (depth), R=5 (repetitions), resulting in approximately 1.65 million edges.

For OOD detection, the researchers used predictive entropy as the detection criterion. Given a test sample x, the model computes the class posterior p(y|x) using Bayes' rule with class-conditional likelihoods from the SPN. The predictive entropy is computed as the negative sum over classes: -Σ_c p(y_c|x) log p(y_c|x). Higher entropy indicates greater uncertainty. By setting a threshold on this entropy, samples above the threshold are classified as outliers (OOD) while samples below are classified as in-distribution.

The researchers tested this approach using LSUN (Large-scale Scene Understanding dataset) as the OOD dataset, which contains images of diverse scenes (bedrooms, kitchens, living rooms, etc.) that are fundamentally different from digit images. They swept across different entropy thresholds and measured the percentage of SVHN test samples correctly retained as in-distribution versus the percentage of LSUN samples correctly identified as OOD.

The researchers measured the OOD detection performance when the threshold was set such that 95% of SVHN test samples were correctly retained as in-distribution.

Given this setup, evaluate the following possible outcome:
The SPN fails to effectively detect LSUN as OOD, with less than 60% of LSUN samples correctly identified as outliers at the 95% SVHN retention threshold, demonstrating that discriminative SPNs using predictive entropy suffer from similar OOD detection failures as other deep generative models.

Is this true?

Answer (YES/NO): YES